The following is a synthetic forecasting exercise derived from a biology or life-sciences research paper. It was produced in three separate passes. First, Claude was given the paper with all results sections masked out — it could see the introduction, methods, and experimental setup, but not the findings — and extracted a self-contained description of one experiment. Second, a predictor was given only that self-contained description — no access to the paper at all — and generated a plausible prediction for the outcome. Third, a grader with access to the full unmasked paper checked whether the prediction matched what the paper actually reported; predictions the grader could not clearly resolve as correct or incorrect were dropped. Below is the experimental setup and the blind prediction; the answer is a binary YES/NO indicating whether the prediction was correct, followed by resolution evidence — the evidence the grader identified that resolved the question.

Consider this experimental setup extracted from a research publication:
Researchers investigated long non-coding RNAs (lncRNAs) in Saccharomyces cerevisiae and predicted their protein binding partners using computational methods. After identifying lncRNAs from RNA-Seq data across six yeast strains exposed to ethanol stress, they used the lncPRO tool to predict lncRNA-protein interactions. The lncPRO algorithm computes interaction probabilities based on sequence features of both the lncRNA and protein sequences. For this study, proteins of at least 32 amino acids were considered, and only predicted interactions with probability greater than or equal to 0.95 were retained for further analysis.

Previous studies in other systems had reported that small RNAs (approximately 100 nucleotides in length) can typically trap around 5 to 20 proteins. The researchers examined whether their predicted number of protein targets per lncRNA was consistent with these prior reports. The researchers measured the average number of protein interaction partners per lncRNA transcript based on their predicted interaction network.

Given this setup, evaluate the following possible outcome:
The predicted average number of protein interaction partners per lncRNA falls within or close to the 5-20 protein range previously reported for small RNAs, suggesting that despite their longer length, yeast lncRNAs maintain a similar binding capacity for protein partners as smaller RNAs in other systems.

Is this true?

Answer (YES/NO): YES